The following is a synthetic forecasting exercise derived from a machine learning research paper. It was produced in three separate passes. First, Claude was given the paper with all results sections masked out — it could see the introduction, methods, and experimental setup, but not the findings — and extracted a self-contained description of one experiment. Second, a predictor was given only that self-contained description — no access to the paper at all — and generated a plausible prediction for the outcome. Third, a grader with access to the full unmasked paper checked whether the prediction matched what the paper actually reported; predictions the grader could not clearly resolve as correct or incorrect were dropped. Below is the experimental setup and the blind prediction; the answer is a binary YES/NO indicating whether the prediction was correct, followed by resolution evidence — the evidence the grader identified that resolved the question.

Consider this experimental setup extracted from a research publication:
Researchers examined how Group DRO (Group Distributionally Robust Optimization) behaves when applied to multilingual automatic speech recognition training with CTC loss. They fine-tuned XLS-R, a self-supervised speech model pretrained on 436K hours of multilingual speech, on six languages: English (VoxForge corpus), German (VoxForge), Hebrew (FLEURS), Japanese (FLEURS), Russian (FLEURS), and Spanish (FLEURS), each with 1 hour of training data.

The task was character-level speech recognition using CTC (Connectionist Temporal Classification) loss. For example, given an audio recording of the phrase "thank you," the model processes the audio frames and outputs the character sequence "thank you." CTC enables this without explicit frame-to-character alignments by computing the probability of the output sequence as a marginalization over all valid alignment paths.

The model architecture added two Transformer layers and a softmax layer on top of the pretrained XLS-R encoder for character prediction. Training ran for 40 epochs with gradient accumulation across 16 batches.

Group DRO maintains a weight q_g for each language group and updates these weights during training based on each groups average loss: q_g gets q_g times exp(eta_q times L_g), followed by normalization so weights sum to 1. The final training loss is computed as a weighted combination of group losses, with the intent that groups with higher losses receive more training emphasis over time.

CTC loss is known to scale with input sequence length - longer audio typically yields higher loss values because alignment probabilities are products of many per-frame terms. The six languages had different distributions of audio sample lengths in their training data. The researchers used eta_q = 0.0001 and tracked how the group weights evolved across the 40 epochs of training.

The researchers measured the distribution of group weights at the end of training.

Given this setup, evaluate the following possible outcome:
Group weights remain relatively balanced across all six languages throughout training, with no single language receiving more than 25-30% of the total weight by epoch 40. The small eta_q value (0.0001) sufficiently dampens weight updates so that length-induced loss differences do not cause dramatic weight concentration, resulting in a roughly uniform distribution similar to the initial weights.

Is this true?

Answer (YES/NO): NO